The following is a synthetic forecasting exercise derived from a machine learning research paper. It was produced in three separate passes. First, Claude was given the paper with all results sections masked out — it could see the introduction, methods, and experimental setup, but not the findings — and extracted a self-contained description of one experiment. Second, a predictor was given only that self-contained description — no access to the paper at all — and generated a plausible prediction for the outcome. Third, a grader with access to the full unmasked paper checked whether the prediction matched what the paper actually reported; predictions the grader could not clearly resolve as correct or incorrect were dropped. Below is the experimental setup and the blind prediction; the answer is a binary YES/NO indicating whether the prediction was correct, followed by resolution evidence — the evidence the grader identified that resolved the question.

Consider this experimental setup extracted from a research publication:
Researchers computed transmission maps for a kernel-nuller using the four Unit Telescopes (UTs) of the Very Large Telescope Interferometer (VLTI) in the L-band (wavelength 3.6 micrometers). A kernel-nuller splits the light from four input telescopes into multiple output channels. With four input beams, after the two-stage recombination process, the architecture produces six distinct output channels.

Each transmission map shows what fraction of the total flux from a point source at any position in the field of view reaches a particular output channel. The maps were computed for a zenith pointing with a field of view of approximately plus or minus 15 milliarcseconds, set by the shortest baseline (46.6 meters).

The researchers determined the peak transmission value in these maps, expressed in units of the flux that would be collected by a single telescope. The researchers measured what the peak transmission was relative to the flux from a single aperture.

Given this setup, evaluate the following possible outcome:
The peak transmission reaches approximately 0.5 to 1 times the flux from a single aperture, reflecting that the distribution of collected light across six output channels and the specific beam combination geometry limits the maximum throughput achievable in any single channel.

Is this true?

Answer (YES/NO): NO